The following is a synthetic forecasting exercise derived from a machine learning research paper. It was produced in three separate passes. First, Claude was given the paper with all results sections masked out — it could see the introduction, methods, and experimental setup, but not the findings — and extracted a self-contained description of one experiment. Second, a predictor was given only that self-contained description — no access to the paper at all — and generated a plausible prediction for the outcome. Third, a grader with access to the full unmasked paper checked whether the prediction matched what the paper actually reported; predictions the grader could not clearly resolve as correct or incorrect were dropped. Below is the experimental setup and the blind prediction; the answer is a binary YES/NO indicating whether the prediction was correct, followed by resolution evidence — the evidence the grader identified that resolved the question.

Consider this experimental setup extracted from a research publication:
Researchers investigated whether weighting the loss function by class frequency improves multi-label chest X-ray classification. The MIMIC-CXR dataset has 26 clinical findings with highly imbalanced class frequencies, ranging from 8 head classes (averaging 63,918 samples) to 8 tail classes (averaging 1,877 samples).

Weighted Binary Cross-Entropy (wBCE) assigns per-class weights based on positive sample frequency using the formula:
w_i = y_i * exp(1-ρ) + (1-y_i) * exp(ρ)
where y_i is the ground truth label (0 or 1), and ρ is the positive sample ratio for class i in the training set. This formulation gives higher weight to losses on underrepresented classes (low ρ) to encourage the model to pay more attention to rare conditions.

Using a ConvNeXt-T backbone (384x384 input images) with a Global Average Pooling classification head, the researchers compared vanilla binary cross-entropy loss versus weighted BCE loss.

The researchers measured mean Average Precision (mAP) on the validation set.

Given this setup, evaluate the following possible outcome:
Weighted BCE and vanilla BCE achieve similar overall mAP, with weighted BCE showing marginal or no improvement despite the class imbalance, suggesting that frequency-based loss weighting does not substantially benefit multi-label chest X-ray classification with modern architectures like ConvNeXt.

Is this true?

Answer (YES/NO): YES